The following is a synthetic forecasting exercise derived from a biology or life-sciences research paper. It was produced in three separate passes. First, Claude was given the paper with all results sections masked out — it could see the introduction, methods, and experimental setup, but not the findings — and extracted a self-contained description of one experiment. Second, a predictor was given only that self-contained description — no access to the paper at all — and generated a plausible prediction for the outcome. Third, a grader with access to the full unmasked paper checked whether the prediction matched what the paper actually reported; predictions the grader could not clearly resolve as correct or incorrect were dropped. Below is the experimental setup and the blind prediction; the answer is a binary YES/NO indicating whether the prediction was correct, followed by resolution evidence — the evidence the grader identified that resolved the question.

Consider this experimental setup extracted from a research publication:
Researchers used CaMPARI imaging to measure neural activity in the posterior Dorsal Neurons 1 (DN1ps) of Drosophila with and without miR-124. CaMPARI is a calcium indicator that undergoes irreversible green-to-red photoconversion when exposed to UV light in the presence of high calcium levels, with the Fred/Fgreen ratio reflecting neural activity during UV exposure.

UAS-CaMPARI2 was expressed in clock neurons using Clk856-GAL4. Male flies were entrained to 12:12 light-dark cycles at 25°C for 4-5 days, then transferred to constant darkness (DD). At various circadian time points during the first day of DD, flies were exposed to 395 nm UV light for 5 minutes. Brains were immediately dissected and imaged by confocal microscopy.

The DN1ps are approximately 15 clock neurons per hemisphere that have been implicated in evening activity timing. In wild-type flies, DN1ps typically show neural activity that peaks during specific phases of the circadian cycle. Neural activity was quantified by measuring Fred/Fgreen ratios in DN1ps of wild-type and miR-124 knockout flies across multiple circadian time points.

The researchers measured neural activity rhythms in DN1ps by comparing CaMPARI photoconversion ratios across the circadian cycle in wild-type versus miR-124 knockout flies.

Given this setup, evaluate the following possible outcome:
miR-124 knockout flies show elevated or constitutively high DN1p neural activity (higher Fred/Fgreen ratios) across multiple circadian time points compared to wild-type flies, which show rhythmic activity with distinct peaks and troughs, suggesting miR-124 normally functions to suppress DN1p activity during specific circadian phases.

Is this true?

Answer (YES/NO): NO